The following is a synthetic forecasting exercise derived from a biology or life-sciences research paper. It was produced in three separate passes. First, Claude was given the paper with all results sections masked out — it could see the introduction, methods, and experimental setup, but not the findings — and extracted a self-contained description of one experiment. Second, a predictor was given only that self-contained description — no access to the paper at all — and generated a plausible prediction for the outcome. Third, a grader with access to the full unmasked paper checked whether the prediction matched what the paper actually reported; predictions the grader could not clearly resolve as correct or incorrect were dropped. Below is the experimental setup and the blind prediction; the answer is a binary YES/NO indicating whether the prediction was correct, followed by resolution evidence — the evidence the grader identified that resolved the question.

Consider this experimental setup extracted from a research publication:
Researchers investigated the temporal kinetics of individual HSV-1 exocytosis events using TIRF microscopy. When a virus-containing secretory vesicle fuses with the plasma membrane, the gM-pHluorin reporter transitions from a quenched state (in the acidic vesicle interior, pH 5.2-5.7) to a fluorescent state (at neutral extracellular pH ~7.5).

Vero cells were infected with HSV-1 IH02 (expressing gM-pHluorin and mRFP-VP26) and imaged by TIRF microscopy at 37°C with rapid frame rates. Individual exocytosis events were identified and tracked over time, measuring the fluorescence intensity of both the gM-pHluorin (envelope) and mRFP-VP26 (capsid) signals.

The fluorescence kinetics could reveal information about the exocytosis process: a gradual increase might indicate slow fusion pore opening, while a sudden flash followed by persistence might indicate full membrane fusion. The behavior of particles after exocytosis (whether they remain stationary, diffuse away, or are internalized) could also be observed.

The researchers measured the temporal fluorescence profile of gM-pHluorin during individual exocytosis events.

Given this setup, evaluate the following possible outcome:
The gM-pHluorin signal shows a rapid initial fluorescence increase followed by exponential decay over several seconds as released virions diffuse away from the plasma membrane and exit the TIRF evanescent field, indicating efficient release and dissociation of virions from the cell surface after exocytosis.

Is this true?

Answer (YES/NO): NO